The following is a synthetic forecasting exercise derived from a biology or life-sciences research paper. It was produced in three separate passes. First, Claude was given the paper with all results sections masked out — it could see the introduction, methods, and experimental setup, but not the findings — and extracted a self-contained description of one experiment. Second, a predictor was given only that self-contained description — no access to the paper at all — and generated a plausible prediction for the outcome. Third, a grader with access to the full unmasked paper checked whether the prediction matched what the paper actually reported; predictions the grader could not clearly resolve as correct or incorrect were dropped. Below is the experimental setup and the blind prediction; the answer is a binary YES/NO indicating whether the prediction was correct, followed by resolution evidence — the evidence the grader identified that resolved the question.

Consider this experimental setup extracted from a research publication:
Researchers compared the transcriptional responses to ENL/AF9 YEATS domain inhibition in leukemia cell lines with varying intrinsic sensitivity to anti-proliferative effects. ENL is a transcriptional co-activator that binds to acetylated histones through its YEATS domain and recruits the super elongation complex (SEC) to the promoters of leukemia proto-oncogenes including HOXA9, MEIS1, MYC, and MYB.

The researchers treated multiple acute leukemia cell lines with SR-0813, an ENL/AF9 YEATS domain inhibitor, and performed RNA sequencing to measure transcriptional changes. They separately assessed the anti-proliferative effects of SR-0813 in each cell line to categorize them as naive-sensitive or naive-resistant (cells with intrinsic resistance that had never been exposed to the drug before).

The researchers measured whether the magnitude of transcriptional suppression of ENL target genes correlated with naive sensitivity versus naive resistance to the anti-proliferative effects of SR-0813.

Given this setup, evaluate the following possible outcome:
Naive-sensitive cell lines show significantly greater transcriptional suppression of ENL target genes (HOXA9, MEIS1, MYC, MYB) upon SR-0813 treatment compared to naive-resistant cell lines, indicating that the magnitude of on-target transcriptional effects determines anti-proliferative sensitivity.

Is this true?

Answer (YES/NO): NO